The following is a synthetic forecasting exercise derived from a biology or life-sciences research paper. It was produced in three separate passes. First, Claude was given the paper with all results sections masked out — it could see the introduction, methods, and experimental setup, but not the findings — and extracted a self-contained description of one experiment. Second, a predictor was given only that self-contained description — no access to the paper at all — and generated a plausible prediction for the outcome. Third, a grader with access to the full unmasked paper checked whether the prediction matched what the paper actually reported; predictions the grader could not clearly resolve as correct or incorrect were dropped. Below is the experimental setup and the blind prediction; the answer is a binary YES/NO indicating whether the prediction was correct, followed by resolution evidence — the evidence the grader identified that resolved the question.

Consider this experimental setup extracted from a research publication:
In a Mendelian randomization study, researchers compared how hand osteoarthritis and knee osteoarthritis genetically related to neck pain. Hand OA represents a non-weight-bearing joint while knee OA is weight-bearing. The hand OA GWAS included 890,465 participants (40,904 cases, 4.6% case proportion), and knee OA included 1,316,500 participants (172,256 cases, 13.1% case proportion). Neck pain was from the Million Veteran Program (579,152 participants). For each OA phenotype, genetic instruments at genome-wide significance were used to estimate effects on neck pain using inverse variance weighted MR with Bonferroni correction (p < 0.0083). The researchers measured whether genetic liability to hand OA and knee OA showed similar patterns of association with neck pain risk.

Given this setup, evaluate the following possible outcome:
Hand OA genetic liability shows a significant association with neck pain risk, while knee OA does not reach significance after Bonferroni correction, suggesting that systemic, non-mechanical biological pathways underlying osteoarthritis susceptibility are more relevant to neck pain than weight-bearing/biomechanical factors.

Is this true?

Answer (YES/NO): NO